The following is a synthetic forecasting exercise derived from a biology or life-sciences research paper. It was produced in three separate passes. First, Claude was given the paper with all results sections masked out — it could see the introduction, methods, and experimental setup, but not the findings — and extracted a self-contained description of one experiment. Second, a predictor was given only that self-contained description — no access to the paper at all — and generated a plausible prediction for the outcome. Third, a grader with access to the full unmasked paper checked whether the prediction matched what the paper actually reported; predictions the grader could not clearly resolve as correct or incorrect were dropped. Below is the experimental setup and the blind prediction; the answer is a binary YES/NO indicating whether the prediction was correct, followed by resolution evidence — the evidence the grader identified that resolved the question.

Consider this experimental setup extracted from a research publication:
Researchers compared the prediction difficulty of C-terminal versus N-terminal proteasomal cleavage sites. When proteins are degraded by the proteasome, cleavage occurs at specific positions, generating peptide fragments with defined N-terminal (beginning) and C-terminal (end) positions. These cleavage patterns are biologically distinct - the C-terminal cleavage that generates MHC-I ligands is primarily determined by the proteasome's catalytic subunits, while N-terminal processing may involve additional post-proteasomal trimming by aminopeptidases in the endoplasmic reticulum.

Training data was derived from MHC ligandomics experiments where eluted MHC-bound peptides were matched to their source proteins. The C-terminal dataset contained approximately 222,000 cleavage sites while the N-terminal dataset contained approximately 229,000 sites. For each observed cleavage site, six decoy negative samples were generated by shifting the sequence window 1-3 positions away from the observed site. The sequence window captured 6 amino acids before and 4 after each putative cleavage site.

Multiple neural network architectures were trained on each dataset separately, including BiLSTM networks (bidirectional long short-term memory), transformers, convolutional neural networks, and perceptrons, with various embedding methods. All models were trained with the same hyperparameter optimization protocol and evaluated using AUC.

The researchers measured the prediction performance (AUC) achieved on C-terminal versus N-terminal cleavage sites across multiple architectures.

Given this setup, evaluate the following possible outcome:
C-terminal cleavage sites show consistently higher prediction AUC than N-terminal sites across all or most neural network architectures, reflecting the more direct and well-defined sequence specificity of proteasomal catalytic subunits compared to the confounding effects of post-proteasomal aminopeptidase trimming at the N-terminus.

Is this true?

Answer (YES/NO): YES